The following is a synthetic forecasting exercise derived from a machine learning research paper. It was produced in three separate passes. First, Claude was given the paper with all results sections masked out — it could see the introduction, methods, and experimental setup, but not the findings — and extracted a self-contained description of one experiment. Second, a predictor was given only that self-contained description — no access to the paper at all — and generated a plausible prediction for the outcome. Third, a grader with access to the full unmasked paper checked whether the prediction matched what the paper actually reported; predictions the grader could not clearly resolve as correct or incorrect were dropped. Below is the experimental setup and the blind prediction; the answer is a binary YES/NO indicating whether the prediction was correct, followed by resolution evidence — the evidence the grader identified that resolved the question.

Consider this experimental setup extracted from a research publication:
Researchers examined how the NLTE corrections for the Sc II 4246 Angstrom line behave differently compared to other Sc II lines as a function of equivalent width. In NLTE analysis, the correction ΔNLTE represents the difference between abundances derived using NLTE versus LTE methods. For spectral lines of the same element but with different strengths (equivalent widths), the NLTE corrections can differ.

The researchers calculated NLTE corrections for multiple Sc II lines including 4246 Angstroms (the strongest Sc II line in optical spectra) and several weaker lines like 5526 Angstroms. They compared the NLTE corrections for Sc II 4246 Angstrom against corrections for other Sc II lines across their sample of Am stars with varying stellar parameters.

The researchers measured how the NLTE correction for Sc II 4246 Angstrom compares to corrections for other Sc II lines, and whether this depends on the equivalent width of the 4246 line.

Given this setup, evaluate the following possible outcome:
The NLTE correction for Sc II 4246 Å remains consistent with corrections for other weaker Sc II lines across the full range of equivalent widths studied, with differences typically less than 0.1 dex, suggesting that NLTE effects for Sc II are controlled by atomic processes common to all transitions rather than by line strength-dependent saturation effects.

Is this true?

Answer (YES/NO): NO